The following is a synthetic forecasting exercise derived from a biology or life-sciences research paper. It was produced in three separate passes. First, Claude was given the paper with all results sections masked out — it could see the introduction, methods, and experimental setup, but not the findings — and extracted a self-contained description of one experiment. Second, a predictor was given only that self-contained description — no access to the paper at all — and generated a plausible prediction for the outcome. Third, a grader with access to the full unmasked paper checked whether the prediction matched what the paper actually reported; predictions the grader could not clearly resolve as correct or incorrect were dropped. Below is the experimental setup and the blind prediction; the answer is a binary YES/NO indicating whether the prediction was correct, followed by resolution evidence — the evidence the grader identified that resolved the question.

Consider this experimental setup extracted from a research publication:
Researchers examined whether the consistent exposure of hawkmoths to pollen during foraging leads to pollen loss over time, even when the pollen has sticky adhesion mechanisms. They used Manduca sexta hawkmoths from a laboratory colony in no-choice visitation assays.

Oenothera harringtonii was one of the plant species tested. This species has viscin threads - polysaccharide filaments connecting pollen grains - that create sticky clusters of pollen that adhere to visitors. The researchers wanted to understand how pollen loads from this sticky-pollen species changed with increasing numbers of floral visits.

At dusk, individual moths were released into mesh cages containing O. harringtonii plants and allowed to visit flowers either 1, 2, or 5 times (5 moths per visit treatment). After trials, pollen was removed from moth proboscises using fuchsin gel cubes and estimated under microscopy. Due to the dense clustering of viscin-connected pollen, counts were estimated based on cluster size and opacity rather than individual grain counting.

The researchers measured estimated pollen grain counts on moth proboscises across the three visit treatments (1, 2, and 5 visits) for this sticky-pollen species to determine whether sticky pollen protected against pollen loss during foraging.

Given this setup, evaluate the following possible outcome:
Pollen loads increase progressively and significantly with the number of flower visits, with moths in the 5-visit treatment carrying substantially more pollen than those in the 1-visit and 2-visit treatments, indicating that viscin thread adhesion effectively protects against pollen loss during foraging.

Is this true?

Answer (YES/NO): NO